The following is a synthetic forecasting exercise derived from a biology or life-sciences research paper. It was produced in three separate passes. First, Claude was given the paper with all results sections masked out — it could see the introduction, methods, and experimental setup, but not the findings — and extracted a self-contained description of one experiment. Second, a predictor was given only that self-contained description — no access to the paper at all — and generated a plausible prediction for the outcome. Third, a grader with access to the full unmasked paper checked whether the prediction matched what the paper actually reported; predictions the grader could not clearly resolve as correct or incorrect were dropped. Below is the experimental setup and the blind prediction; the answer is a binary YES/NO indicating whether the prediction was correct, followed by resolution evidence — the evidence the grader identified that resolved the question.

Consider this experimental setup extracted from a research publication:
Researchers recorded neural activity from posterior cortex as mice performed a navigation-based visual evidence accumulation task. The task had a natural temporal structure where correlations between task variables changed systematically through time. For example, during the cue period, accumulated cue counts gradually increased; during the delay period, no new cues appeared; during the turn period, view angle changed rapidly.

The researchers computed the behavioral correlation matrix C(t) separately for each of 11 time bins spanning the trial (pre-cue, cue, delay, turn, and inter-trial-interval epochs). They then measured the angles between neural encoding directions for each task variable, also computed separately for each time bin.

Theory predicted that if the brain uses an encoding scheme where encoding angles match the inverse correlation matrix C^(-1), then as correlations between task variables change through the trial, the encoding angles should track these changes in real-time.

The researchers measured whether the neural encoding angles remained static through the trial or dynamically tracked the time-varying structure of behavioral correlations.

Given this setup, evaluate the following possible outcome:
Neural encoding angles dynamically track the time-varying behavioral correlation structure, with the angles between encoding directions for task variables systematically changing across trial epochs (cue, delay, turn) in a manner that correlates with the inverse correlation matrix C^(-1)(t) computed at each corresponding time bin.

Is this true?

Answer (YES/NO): YES